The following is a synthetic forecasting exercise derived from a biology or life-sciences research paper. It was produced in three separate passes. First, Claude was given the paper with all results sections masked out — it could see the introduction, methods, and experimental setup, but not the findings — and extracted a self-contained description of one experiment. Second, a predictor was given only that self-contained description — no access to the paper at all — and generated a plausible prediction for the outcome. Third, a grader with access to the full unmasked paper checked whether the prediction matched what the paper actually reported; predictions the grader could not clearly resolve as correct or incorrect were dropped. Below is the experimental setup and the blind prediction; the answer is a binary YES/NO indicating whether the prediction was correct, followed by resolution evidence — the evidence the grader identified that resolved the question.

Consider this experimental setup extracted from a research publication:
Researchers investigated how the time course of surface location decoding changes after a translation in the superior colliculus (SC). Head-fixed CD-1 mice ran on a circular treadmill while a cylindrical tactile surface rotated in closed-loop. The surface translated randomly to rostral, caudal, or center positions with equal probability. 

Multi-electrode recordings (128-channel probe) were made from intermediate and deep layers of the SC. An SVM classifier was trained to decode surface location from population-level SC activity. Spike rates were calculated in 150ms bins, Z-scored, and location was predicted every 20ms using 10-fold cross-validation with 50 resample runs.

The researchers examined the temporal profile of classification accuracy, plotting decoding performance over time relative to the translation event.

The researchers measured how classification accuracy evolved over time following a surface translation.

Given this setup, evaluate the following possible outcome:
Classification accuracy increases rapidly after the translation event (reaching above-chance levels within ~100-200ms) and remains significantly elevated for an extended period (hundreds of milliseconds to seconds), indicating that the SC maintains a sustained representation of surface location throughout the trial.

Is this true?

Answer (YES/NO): YES